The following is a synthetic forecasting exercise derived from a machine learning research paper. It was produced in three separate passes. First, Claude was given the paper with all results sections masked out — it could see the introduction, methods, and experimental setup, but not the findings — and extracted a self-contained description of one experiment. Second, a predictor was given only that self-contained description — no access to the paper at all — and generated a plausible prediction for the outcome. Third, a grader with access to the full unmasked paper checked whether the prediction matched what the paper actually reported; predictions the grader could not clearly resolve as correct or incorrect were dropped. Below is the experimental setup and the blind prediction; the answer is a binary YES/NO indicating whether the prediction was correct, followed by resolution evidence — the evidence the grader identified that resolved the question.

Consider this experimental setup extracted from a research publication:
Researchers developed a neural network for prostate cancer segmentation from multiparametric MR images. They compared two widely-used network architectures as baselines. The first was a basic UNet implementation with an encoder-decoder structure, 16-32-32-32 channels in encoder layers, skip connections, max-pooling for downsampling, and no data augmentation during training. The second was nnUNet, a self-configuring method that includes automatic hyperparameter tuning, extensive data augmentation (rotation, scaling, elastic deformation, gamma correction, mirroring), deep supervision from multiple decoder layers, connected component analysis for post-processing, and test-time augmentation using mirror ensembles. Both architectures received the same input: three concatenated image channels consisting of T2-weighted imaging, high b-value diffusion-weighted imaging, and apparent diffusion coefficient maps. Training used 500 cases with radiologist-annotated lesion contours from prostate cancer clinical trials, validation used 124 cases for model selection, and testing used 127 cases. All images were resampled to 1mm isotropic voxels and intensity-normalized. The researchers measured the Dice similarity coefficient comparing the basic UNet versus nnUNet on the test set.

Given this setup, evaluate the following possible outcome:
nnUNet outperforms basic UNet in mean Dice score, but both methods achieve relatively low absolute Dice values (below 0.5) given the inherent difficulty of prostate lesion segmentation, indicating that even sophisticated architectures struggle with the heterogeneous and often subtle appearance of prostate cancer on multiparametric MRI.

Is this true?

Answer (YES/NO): YES